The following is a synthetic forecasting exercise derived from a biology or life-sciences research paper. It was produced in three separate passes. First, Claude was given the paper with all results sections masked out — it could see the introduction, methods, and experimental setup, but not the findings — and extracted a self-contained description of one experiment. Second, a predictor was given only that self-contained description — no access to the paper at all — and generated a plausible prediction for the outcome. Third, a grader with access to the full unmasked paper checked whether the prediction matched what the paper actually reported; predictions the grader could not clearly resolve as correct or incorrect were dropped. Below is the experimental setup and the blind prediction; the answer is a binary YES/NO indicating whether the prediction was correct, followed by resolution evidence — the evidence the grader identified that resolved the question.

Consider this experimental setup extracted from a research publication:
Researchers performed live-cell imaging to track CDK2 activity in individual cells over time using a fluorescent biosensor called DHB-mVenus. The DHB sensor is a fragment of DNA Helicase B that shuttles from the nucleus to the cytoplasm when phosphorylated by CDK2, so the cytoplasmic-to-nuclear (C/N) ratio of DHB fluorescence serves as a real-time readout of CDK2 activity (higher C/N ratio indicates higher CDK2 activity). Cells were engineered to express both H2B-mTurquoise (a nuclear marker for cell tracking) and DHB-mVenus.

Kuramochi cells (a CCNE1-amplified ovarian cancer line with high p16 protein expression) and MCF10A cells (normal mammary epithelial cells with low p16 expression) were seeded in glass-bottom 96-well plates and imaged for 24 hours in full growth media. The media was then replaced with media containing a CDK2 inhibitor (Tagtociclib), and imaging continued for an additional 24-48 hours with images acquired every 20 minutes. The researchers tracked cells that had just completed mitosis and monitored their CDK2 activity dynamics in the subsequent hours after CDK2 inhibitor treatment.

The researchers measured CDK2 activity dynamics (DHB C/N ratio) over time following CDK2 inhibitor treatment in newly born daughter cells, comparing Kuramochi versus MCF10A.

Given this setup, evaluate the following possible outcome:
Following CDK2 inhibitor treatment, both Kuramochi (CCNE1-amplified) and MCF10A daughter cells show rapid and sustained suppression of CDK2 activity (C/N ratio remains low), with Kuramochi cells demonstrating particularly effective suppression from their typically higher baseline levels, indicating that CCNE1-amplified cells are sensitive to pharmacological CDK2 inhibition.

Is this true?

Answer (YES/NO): NO